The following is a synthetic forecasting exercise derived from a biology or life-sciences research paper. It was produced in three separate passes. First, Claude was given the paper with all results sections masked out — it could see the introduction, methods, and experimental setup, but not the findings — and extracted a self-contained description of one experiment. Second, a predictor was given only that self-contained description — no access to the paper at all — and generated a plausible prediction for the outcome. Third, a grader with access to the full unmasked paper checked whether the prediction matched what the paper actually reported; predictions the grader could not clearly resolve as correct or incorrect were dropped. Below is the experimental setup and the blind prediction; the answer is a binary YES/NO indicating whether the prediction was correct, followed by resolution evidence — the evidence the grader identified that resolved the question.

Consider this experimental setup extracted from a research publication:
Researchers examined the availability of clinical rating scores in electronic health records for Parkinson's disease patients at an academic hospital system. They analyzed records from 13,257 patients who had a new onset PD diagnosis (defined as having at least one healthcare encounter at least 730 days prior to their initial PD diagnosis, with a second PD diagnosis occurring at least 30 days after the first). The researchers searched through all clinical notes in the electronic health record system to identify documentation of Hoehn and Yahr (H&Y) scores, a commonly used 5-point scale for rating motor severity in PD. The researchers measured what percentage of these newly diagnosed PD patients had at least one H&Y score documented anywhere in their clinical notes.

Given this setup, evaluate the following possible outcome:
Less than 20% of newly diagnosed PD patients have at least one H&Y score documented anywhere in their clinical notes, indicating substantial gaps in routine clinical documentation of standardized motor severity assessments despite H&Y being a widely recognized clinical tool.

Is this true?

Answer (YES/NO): YES